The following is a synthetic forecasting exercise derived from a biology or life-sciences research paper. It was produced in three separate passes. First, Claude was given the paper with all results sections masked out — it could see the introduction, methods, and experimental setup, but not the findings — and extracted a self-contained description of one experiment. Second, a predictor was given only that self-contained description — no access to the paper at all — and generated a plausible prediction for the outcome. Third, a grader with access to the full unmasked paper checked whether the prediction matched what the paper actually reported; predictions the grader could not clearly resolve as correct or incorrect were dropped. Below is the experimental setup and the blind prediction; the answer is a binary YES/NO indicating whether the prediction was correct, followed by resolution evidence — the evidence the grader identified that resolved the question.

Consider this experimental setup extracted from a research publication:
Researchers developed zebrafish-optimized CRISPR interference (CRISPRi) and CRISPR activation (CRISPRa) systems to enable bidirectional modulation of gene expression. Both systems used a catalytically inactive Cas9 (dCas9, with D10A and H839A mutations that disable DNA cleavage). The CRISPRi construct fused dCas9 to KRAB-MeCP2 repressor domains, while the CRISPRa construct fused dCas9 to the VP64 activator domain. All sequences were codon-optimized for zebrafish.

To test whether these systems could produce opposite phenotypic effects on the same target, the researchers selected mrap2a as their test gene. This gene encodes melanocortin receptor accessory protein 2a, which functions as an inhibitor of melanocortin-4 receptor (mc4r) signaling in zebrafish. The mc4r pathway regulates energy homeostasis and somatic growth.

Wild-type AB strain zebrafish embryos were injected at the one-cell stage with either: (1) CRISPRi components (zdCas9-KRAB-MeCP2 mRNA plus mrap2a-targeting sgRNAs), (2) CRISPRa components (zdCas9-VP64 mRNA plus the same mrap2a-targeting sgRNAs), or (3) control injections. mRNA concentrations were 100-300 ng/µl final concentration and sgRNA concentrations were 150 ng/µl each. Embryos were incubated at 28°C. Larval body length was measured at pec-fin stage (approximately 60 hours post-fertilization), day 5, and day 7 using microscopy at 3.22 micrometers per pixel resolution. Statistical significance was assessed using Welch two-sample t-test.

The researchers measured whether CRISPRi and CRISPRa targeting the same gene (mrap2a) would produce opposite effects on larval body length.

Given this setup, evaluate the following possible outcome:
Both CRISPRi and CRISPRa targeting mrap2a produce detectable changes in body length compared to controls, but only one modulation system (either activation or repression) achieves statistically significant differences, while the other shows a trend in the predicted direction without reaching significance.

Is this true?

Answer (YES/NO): NO